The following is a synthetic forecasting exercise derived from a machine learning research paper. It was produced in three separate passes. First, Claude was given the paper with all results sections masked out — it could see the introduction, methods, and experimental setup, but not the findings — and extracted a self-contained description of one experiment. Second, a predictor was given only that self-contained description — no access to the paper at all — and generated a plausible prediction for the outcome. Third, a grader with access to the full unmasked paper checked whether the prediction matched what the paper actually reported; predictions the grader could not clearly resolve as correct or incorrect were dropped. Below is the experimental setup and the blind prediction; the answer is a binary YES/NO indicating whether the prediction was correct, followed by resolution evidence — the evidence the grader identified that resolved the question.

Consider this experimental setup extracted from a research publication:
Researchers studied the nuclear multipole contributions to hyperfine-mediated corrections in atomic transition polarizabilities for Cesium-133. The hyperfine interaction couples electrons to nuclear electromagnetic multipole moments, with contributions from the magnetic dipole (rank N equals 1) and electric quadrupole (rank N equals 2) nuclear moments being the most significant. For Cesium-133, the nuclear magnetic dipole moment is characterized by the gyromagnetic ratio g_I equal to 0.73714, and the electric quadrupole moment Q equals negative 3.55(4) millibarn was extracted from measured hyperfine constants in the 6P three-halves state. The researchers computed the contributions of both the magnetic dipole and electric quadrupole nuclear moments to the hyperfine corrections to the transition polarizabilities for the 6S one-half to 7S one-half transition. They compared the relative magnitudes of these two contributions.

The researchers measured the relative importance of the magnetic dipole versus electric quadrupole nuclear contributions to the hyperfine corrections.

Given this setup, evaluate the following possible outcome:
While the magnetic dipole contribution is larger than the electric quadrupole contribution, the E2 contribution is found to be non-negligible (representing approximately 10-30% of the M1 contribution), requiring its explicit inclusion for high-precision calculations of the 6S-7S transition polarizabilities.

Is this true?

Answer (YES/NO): NO